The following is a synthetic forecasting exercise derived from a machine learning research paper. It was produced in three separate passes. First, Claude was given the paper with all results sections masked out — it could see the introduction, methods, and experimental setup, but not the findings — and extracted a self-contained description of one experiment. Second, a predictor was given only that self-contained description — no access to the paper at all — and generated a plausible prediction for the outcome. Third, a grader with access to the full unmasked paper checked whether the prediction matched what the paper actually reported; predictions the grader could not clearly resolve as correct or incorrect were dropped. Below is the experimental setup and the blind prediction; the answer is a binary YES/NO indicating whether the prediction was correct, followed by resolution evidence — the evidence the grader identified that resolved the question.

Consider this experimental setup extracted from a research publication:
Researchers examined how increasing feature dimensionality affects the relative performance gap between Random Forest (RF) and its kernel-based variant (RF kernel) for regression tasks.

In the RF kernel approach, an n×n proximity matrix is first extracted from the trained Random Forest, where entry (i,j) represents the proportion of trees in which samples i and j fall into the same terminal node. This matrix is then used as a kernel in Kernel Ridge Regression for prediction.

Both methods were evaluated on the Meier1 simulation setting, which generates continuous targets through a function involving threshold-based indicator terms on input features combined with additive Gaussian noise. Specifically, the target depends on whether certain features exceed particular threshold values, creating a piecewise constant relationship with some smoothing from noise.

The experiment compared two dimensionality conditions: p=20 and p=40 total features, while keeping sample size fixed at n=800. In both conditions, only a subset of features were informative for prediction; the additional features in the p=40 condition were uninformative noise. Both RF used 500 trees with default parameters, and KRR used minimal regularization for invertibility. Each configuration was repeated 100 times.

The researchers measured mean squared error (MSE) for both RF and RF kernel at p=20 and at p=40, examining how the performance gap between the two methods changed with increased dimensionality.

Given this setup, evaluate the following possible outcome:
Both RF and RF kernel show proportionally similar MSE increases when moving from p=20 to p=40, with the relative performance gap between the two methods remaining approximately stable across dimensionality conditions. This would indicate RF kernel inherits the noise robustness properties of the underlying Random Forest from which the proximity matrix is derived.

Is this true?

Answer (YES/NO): NO